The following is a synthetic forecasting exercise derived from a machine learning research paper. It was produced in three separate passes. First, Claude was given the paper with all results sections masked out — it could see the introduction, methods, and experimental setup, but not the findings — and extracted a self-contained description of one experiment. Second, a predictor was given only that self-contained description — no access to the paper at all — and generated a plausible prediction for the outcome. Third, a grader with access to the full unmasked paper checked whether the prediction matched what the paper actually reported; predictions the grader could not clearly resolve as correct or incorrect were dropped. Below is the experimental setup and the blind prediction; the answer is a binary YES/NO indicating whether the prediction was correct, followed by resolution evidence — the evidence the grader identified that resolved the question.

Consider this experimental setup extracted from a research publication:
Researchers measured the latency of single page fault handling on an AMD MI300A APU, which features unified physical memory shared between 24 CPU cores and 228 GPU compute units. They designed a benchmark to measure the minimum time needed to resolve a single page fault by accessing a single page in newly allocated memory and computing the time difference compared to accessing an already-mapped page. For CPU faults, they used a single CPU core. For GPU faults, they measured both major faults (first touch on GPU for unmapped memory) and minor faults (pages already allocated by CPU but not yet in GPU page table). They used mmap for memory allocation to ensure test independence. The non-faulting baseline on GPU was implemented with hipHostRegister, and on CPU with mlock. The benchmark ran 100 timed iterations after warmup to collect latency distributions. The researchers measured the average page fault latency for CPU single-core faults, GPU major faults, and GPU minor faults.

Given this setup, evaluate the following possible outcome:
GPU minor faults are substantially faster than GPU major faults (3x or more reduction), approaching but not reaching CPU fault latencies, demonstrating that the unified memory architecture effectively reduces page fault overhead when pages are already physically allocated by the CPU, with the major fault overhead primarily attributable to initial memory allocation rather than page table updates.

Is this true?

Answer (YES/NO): NO